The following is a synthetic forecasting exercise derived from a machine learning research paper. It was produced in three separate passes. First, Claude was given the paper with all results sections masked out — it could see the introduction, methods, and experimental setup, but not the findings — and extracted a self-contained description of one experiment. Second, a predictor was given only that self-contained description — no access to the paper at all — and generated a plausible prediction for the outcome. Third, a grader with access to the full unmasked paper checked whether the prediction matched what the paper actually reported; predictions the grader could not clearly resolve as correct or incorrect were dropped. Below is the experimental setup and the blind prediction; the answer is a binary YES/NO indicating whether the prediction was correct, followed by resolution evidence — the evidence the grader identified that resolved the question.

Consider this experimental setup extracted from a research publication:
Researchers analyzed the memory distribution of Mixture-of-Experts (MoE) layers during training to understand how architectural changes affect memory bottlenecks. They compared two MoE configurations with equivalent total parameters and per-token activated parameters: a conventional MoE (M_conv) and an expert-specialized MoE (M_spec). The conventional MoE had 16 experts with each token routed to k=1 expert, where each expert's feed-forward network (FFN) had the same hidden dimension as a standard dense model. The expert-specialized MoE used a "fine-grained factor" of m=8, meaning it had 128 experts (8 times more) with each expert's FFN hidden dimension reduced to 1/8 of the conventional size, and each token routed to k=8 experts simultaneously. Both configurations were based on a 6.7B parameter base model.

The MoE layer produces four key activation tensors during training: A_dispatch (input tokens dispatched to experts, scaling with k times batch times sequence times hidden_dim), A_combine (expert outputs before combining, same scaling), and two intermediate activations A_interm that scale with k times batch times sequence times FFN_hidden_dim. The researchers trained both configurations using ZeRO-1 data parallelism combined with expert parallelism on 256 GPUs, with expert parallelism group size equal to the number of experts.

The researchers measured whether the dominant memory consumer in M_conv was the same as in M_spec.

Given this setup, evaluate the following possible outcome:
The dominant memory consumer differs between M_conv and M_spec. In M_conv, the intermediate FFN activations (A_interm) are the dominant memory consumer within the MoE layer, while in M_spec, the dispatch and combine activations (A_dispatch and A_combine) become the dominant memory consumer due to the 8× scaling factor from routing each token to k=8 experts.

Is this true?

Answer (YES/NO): YES